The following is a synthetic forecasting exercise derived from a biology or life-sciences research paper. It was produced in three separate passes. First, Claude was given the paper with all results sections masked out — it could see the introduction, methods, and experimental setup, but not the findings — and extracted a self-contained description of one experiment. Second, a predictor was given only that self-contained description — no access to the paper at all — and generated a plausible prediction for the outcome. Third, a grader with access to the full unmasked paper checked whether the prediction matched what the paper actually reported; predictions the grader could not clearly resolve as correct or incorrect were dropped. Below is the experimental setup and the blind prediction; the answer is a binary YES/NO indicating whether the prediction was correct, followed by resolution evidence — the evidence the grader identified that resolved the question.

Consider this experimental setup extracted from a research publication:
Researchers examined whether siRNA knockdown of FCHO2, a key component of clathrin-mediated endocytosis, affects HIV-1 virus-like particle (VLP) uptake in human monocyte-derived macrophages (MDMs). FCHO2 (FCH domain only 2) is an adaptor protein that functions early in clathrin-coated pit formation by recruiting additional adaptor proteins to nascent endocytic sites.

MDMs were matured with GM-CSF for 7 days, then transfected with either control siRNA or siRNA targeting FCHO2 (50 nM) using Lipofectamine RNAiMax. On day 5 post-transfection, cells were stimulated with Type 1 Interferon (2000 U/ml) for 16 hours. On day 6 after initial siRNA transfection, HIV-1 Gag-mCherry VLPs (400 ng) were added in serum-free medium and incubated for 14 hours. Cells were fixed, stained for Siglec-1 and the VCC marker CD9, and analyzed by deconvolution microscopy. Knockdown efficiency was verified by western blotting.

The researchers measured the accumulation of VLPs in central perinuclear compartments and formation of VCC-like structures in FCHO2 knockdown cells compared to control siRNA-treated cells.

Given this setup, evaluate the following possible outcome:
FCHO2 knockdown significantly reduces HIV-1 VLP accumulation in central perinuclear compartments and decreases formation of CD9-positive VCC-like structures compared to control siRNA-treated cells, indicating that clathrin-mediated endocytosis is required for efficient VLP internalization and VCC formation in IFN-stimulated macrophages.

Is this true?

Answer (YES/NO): NO